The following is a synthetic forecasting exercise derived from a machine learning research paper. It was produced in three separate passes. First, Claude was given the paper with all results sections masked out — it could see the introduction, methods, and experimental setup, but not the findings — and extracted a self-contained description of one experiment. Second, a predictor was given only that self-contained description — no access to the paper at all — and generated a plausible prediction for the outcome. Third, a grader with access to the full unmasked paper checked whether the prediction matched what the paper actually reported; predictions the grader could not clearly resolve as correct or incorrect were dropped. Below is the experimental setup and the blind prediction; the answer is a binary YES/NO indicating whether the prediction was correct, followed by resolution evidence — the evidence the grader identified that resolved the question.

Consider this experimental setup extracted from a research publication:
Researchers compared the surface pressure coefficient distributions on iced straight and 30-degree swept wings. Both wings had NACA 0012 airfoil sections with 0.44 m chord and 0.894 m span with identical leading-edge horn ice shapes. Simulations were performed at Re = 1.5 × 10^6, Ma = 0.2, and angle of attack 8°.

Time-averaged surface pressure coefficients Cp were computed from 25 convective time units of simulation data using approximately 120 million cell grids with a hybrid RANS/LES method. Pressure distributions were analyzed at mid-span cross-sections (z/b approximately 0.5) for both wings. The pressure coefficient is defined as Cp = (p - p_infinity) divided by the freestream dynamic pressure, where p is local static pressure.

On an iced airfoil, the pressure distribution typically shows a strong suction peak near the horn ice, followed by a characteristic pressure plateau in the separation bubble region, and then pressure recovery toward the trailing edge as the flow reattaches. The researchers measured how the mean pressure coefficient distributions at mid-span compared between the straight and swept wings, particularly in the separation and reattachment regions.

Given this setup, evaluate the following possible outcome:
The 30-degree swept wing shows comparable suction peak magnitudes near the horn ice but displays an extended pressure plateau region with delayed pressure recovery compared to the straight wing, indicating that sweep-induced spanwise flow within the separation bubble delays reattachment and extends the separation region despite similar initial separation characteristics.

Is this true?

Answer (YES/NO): YES